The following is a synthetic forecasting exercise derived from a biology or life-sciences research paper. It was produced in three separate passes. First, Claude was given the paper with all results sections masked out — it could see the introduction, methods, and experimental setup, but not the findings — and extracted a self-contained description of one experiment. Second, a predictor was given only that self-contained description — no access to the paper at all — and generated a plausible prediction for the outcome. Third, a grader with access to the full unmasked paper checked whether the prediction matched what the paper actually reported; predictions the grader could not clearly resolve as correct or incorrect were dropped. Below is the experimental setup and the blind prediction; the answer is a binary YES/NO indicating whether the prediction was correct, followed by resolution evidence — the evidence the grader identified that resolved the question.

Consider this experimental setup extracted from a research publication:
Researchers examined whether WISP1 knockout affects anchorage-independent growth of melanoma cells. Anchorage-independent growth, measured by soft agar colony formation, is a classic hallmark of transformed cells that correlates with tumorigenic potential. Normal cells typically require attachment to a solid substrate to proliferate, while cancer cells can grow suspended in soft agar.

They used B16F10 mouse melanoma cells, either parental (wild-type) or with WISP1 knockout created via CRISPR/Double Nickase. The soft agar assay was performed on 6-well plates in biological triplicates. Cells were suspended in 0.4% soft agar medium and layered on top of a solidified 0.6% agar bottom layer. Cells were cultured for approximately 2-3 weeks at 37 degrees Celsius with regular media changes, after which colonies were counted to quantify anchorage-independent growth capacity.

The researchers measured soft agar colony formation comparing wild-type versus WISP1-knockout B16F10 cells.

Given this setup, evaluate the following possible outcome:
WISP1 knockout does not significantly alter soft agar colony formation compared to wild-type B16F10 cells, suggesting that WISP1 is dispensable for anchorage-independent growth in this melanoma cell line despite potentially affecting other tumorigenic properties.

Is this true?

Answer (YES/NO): NO